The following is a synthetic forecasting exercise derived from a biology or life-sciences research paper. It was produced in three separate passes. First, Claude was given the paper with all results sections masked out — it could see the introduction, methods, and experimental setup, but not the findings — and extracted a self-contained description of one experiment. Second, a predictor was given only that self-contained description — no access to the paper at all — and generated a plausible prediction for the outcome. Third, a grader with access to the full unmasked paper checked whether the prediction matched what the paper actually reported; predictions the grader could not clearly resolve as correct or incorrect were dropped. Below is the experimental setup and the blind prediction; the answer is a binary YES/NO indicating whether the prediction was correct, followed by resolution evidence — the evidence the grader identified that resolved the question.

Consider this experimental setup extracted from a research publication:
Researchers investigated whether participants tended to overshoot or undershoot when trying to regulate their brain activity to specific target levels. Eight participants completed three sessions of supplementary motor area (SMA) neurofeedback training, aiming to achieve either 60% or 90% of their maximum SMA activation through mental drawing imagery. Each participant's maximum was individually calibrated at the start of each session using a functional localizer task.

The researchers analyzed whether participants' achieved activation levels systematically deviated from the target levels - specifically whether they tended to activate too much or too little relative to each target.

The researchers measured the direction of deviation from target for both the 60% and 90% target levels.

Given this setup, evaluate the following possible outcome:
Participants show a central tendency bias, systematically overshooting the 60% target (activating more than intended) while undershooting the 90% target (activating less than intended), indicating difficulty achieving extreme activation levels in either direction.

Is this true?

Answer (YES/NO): YES